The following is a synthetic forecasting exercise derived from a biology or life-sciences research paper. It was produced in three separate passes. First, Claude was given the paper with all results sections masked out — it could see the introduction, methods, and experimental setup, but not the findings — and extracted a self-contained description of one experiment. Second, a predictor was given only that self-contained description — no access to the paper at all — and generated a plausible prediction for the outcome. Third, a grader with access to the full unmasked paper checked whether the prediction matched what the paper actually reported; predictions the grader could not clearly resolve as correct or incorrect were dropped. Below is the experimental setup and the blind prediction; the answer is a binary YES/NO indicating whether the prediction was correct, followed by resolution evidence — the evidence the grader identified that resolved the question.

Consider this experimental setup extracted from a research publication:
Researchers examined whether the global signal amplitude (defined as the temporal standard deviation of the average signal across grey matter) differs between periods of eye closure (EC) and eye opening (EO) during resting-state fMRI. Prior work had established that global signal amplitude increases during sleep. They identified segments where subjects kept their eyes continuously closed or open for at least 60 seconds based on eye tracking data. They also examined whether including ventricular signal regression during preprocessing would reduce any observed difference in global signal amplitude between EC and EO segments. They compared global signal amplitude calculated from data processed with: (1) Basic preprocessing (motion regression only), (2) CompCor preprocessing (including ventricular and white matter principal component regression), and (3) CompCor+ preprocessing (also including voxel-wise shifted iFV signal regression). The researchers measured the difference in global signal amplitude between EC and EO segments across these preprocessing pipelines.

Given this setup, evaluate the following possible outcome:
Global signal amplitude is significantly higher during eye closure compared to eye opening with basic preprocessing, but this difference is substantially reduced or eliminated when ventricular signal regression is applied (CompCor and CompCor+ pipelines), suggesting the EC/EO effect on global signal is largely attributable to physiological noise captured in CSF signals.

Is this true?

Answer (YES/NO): NO